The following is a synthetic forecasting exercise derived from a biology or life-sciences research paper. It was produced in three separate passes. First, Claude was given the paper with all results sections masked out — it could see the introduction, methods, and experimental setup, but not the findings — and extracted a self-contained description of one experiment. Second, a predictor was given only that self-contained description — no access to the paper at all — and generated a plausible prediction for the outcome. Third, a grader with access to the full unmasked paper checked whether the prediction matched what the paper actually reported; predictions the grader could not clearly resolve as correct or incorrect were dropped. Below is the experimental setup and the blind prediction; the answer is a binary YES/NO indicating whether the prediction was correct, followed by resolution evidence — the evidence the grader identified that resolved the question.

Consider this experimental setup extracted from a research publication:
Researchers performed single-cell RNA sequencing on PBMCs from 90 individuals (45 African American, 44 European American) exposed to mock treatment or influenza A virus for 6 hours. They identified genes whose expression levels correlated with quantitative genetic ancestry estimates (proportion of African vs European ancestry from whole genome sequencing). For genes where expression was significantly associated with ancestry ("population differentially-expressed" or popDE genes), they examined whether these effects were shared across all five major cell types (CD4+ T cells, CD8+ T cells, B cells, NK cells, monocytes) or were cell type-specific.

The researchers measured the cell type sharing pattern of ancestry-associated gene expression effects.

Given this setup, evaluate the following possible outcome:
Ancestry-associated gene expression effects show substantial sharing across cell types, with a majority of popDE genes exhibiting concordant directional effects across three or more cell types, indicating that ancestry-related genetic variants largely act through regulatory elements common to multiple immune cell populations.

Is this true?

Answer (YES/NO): NO